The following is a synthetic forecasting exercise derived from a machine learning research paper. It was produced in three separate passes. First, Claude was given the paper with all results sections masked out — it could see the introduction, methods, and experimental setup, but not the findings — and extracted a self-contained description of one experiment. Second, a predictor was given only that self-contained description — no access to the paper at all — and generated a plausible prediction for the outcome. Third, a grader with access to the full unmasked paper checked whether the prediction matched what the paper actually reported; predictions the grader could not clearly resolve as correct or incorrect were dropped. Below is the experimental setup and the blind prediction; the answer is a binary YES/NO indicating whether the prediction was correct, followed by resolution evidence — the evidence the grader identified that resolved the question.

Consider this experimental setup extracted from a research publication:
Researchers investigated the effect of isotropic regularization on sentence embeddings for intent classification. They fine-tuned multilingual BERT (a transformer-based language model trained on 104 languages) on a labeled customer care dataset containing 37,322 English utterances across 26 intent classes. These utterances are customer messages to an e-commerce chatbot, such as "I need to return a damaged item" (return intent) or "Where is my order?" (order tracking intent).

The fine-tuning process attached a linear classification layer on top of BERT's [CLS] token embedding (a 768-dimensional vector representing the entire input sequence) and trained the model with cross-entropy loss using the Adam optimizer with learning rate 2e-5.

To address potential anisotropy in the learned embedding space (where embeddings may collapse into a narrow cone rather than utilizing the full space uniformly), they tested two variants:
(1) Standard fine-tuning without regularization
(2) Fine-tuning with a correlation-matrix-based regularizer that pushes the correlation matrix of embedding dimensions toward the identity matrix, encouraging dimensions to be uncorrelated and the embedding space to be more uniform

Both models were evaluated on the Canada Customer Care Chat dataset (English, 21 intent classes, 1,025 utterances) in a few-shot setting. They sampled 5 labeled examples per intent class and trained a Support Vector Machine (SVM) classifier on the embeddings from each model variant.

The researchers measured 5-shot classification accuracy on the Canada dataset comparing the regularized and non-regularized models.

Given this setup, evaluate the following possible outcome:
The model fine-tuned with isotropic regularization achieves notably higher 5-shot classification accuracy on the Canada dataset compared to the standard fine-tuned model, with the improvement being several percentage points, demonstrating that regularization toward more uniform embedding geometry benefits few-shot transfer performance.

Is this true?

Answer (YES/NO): NO